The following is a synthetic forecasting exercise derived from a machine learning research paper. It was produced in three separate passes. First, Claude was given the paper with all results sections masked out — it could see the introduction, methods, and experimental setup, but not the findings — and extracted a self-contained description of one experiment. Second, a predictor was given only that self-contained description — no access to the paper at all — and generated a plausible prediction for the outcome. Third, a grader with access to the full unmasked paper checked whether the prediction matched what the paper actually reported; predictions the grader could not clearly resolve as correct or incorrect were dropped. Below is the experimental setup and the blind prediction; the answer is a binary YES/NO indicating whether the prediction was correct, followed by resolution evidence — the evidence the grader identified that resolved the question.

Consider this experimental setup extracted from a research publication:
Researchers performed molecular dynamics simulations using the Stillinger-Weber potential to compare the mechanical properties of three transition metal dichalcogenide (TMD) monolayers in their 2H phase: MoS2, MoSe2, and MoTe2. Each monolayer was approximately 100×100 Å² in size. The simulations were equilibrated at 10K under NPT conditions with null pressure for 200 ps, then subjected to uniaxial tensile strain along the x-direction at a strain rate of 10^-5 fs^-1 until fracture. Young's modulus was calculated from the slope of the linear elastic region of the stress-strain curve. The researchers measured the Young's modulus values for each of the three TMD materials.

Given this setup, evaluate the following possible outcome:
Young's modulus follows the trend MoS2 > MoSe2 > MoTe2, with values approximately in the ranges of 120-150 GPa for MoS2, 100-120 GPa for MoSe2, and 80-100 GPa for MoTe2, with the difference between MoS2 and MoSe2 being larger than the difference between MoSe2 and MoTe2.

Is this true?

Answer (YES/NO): NO